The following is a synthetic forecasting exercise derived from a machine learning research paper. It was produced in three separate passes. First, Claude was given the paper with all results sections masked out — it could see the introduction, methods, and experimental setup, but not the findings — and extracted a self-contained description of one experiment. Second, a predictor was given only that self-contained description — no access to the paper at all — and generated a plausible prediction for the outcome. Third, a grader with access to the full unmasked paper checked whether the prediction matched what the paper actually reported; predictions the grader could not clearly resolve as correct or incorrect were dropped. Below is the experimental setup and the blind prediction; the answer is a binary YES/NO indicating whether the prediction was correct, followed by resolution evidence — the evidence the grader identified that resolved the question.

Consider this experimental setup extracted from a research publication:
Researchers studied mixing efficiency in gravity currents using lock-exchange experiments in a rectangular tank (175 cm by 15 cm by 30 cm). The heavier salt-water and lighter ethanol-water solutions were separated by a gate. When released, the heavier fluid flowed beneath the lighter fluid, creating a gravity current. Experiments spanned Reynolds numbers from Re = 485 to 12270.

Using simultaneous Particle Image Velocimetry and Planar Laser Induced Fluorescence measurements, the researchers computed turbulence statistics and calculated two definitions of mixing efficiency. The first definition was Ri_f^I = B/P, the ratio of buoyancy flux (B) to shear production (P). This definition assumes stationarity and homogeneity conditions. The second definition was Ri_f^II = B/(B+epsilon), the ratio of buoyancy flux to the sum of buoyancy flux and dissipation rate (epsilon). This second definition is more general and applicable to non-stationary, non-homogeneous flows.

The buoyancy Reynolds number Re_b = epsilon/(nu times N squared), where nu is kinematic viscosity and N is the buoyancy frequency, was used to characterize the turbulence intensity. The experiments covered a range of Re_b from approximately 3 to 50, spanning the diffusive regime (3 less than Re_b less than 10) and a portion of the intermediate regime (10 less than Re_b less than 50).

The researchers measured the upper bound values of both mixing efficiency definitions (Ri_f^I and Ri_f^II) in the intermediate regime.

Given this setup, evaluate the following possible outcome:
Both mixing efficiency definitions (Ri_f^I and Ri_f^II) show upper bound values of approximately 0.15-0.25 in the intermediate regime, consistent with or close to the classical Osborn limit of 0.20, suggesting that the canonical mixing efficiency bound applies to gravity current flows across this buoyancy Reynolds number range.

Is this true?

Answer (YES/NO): YES